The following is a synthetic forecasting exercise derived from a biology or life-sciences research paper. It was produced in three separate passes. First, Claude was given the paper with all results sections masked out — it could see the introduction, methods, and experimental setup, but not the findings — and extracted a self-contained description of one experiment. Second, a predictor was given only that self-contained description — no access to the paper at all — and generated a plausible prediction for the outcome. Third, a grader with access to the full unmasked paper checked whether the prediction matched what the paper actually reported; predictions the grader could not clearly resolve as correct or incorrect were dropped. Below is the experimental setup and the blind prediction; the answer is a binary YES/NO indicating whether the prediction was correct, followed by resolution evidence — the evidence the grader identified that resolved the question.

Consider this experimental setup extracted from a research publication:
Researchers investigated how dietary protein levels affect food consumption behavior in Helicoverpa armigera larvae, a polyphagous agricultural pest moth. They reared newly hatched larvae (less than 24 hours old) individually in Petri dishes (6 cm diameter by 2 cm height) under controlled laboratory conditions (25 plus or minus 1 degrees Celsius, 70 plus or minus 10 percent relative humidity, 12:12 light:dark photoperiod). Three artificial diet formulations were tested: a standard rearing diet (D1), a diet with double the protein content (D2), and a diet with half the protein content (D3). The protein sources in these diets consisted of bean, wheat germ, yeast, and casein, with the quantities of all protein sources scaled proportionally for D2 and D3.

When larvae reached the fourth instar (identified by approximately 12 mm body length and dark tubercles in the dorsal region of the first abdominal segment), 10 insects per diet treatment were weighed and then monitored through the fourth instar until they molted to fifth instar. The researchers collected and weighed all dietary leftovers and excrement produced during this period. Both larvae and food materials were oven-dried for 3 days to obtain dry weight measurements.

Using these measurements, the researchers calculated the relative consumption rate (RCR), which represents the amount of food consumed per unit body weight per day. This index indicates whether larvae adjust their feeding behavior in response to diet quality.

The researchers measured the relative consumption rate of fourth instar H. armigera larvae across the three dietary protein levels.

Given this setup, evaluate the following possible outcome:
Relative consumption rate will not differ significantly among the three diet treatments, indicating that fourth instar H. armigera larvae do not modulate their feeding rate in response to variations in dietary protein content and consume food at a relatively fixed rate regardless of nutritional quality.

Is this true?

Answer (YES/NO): NO